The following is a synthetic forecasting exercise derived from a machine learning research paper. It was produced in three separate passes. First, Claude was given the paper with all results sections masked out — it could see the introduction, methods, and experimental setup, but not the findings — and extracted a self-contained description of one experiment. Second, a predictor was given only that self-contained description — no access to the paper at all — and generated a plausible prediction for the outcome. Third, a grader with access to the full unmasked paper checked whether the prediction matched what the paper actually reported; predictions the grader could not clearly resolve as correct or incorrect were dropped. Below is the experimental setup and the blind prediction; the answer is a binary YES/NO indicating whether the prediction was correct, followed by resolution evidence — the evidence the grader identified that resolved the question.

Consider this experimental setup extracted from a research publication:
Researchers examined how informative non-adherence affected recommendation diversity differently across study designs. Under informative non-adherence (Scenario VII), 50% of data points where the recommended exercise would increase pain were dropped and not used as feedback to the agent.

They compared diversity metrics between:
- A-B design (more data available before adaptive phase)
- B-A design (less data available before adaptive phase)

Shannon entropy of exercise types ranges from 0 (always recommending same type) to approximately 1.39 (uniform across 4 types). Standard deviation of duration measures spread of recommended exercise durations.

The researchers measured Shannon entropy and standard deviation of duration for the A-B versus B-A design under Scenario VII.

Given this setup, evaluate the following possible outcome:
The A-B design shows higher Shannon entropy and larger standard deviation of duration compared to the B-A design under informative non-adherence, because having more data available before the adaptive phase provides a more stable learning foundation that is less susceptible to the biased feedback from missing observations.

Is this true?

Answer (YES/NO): NO